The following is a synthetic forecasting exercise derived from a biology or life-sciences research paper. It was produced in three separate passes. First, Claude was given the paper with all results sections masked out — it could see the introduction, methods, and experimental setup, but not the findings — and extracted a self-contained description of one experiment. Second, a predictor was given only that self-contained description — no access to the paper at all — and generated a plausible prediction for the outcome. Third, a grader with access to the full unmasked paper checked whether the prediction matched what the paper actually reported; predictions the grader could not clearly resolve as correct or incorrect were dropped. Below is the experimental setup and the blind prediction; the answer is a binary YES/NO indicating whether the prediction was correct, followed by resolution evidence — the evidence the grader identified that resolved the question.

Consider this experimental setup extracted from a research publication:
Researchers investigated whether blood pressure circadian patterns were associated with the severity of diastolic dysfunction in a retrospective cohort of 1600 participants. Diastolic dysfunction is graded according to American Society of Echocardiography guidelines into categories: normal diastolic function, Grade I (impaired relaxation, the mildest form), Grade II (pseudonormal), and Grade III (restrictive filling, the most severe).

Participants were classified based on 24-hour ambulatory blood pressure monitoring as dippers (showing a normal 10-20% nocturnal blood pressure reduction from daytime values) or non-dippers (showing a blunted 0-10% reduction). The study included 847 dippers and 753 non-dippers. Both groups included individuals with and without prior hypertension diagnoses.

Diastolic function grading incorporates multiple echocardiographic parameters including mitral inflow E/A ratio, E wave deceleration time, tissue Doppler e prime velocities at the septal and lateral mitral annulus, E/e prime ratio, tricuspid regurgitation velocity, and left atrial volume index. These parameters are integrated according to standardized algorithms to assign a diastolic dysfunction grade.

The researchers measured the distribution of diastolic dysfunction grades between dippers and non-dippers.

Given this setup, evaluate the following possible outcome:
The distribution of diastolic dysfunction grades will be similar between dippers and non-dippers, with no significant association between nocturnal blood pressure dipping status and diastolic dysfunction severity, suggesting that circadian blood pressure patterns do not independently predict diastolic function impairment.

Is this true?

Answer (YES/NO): NO